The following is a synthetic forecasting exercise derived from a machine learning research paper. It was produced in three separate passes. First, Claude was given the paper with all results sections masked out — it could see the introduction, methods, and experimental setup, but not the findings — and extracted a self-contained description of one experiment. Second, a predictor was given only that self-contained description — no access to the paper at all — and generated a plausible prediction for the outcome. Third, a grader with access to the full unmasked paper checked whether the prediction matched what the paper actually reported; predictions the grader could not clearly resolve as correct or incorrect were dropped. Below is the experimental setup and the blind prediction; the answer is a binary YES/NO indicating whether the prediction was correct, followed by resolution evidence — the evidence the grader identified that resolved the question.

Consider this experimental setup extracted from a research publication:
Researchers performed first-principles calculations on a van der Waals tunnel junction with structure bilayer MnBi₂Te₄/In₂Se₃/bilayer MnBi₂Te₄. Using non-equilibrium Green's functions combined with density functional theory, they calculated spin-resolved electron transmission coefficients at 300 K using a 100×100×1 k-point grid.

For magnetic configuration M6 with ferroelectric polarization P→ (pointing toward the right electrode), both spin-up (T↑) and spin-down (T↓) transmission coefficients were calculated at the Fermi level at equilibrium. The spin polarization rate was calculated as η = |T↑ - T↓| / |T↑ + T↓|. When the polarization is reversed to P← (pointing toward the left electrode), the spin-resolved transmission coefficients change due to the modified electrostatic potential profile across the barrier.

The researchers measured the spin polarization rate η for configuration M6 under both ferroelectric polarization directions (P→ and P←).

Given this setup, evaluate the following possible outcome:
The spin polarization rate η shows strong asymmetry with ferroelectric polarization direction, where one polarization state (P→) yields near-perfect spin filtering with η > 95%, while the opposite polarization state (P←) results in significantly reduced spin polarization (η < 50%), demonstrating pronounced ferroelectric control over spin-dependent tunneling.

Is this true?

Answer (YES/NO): NO